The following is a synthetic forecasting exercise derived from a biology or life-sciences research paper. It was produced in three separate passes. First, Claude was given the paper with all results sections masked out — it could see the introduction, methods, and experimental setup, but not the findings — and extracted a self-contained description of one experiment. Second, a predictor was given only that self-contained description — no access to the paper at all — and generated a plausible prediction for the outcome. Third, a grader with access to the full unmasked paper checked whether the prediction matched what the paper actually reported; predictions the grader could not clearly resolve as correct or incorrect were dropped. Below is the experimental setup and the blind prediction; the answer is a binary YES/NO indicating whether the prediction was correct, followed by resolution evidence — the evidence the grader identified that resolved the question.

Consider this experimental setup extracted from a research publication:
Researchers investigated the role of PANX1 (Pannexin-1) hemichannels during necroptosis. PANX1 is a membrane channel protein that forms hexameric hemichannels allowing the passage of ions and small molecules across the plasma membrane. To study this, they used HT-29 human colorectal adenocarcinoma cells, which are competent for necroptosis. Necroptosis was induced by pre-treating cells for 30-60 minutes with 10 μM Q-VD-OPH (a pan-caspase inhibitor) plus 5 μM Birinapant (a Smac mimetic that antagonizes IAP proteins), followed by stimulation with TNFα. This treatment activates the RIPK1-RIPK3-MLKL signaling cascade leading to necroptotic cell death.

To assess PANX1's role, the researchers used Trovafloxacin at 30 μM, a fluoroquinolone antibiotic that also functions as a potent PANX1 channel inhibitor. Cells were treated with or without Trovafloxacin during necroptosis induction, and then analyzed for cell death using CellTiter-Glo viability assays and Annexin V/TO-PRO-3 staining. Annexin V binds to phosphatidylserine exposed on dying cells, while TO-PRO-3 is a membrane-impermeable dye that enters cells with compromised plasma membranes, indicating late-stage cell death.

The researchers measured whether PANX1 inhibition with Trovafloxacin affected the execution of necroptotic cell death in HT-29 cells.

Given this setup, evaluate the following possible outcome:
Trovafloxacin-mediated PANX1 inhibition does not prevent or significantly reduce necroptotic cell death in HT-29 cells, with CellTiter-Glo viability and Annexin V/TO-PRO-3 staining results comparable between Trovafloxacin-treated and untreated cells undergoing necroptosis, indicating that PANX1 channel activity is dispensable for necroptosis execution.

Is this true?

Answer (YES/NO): NO